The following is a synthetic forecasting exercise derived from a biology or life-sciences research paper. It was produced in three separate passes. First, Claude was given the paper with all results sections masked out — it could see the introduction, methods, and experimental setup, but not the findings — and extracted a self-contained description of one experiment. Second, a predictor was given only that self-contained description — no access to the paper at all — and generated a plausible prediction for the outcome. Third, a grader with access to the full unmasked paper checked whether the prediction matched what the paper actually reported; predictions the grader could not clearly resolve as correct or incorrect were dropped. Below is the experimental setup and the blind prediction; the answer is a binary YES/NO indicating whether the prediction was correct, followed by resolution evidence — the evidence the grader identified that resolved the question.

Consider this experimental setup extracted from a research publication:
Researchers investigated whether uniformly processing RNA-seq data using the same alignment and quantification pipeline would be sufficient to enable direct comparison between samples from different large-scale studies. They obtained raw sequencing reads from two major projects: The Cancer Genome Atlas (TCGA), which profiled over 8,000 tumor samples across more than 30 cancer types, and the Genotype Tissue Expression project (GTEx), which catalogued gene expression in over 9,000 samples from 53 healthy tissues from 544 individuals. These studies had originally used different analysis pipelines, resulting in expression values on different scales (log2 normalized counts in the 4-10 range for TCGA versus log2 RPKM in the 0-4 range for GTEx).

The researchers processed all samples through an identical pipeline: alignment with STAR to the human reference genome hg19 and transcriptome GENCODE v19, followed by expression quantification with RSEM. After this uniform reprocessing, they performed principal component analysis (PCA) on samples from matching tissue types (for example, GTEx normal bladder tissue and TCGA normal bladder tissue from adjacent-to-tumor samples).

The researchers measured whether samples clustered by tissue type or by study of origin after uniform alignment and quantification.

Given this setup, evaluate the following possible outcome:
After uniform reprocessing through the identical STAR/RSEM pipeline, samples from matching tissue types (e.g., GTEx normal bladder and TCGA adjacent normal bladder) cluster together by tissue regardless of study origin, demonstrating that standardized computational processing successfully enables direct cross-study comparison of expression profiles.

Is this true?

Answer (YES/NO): NO